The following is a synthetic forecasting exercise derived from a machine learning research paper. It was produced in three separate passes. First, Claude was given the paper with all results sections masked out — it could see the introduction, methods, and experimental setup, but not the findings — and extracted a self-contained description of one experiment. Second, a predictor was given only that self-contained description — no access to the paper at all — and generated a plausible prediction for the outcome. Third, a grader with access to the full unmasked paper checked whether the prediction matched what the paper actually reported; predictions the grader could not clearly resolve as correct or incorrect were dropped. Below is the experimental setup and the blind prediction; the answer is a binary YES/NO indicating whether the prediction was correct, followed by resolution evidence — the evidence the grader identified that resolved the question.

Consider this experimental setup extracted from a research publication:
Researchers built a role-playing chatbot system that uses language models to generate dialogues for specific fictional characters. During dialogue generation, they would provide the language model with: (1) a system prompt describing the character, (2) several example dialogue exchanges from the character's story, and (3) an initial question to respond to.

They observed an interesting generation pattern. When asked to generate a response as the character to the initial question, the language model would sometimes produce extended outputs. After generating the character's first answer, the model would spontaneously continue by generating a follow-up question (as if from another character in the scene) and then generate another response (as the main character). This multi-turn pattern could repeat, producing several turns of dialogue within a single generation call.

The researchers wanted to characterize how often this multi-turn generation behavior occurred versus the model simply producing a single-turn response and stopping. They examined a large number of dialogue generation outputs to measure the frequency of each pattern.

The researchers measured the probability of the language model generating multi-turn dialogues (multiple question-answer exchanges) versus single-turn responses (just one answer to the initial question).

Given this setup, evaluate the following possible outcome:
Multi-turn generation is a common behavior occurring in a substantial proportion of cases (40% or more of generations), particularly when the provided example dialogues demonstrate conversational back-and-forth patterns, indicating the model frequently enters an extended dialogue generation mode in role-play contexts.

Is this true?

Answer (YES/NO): YES